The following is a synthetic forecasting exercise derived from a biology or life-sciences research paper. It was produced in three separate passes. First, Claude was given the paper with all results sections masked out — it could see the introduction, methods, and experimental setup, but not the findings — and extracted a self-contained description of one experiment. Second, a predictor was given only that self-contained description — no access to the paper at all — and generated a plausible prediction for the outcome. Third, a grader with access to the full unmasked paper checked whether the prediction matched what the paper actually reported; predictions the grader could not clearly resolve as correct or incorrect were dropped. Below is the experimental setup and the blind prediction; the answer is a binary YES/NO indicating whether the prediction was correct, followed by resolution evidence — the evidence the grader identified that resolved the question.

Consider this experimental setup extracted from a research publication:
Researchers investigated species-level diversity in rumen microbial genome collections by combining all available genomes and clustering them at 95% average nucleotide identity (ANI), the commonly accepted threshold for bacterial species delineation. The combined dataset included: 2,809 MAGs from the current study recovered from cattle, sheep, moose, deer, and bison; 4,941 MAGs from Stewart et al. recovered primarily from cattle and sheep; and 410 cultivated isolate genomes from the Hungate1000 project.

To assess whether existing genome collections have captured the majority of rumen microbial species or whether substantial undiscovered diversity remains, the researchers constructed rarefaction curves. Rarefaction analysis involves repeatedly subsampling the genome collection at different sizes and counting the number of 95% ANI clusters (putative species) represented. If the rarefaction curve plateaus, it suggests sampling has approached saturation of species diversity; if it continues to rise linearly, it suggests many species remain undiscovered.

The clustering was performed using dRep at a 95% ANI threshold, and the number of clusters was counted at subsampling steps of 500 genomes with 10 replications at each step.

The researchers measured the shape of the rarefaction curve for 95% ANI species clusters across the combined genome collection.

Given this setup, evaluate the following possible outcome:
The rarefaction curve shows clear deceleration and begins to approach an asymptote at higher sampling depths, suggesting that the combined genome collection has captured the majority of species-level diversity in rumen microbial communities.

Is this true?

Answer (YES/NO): NO